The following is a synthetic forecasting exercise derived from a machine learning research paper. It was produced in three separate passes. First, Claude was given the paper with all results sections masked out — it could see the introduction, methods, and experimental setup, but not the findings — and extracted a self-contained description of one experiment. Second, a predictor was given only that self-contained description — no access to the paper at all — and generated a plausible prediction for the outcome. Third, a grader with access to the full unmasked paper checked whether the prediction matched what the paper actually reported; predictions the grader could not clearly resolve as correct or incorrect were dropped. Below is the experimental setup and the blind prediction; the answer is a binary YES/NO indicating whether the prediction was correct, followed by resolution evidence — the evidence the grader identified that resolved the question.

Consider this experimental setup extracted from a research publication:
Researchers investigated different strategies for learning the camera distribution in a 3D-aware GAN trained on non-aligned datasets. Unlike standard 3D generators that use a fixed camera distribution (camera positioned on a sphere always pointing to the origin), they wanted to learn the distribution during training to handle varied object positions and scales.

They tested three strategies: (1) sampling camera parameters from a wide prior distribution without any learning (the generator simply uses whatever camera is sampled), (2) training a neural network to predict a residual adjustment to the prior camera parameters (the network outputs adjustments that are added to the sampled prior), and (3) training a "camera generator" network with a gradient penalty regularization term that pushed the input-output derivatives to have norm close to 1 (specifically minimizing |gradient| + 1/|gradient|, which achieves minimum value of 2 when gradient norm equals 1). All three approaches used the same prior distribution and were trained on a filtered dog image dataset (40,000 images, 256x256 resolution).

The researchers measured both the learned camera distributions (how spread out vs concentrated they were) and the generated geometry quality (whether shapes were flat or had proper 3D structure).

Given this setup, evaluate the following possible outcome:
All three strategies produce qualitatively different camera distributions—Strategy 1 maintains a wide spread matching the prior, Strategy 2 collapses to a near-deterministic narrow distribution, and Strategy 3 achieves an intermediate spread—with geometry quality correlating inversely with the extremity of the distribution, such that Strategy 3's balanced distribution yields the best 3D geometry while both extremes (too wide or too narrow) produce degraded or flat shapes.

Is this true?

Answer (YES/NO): NO